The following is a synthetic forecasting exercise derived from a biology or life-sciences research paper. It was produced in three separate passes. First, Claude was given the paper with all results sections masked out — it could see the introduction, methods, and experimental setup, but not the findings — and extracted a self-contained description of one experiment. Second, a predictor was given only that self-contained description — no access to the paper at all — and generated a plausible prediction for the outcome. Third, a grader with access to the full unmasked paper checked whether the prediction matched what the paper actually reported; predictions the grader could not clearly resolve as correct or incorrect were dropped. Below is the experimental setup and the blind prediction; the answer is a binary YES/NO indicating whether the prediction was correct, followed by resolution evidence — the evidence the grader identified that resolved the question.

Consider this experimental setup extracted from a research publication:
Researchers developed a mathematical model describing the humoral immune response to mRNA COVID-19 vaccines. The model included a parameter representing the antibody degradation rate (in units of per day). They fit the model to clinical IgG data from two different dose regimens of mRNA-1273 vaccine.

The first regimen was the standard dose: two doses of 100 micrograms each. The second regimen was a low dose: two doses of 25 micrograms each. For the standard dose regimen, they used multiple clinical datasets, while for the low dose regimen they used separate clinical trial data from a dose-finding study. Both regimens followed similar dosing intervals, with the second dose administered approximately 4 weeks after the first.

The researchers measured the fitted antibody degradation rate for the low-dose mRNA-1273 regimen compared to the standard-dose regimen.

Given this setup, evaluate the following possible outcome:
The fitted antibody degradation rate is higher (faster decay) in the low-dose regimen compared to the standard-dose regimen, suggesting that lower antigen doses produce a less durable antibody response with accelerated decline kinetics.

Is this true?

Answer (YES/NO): YES